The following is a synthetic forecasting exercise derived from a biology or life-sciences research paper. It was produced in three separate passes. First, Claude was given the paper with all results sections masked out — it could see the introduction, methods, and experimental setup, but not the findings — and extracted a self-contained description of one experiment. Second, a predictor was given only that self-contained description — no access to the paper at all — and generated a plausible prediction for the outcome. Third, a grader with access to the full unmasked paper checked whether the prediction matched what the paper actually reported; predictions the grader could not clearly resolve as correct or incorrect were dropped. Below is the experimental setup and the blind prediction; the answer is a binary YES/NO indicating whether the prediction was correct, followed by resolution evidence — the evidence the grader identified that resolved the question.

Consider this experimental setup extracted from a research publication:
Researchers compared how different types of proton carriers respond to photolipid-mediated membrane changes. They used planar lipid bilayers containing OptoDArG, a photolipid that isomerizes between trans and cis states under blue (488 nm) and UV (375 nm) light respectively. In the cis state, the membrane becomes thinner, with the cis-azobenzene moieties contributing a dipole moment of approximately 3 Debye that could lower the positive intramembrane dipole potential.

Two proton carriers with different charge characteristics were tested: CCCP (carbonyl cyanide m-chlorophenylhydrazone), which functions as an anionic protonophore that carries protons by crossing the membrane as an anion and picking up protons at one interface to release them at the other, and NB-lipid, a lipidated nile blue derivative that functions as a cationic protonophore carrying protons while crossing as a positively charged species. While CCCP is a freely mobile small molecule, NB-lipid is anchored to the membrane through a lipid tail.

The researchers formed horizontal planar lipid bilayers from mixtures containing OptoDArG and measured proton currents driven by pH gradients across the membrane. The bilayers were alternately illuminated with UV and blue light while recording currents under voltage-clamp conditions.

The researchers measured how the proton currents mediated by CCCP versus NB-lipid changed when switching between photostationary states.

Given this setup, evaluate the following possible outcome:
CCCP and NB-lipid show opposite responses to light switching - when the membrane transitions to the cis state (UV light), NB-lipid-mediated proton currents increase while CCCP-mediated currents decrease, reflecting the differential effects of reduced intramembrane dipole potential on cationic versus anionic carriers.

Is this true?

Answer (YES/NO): NO